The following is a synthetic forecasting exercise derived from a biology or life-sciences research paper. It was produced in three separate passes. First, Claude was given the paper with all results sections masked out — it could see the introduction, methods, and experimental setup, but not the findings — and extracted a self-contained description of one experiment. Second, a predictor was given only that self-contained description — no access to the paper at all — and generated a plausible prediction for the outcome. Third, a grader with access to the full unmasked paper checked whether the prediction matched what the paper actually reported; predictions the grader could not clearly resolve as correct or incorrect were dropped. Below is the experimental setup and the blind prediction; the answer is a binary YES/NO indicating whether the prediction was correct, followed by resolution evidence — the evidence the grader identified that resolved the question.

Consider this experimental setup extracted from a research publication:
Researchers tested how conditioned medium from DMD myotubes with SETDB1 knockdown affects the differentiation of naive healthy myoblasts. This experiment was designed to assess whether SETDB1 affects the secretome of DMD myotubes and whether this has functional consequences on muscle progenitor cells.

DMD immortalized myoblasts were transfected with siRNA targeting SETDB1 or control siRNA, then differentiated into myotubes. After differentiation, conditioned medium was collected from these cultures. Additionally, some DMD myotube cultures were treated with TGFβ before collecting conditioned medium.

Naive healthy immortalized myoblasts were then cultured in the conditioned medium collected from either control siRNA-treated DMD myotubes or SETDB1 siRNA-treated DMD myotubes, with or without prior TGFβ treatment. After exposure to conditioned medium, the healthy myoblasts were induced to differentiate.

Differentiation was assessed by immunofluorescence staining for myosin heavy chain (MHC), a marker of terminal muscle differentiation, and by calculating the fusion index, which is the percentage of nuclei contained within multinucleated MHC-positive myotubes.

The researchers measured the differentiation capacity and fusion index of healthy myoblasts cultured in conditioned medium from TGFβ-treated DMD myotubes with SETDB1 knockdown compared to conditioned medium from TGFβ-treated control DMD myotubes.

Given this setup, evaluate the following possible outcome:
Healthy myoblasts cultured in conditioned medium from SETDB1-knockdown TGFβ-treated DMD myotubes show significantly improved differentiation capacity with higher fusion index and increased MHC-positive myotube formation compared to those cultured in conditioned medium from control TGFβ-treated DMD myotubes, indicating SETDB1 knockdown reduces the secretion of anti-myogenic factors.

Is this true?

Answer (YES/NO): NO